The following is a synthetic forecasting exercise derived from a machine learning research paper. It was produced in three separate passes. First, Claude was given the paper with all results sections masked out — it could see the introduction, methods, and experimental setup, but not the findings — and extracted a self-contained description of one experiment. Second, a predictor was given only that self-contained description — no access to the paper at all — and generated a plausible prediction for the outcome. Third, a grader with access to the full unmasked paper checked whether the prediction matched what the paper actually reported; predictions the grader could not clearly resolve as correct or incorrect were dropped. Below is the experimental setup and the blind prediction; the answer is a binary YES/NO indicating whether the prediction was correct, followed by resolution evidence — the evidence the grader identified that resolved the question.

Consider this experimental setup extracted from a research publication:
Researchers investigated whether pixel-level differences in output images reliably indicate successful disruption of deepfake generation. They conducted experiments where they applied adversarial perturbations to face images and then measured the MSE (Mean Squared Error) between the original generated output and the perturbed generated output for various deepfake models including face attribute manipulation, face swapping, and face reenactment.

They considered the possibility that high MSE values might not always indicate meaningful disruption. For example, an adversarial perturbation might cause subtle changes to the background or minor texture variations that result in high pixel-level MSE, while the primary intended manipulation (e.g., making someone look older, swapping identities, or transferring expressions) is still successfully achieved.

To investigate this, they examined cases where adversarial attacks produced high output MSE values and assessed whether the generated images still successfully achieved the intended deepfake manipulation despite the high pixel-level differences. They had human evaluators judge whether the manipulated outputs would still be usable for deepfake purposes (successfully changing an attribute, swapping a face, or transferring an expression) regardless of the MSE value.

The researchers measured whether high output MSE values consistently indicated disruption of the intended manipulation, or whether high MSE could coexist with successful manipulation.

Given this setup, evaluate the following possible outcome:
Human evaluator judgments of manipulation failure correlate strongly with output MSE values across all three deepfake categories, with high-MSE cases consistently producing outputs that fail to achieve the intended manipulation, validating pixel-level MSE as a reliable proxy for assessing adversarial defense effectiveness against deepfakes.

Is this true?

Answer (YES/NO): NO